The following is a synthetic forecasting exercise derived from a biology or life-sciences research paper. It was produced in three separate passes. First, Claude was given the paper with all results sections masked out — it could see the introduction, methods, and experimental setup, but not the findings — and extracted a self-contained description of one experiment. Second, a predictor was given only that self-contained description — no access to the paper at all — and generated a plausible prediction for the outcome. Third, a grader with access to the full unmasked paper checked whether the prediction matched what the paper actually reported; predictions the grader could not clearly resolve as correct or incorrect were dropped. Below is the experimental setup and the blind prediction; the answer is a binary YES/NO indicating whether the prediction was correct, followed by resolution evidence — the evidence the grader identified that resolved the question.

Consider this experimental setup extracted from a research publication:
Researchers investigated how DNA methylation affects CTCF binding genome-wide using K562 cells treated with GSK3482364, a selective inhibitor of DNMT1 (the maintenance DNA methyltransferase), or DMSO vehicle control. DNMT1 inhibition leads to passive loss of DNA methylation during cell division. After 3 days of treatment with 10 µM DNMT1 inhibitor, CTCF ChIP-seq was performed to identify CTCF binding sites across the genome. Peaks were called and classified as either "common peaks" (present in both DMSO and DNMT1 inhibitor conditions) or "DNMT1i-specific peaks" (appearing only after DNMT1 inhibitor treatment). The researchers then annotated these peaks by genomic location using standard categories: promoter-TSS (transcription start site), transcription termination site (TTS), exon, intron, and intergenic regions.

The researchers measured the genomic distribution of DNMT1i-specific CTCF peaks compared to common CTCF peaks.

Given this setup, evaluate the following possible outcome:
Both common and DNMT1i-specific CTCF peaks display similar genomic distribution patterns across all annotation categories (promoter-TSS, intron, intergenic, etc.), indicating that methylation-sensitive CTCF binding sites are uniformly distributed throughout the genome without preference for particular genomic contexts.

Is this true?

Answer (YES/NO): NO